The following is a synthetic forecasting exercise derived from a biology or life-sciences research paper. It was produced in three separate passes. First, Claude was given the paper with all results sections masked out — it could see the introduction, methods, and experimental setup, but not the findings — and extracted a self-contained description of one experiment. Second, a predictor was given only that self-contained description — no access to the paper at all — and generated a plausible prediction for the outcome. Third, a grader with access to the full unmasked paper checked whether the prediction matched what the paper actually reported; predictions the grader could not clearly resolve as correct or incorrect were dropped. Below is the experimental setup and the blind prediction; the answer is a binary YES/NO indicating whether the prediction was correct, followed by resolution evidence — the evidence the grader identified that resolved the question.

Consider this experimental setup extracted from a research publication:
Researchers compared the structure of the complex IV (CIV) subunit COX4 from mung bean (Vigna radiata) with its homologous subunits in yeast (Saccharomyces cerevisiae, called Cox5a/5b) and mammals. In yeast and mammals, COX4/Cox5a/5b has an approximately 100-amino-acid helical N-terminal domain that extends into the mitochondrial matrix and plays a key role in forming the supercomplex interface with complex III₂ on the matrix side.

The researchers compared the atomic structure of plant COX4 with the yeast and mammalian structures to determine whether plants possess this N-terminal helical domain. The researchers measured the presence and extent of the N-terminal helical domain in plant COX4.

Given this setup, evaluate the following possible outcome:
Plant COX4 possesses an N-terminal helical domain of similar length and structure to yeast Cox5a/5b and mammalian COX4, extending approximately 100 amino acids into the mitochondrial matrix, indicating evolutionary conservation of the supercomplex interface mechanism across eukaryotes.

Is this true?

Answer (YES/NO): NO